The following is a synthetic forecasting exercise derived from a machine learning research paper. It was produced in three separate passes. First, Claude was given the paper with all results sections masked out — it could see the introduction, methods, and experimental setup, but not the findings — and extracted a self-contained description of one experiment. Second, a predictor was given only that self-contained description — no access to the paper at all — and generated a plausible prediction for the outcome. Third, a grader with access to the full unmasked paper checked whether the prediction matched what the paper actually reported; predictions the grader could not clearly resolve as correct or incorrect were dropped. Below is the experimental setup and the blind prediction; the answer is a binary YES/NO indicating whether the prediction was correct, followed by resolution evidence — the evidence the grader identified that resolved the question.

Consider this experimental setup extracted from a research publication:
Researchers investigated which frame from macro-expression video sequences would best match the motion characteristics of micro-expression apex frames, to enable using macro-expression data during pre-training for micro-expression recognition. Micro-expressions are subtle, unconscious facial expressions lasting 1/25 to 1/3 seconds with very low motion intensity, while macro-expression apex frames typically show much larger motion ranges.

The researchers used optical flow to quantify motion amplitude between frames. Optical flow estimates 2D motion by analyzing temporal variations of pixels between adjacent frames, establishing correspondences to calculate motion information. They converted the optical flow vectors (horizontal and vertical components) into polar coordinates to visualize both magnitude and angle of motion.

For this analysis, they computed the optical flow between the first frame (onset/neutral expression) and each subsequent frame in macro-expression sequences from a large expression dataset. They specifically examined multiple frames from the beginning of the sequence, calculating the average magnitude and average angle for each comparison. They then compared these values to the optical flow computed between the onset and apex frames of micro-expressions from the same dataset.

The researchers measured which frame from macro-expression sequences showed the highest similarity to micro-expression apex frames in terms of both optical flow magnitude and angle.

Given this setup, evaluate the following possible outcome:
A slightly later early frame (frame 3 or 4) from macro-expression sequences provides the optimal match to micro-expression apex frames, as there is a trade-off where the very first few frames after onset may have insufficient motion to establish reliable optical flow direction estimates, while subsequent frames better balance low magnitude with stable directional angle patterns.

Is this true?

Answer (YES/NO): NO